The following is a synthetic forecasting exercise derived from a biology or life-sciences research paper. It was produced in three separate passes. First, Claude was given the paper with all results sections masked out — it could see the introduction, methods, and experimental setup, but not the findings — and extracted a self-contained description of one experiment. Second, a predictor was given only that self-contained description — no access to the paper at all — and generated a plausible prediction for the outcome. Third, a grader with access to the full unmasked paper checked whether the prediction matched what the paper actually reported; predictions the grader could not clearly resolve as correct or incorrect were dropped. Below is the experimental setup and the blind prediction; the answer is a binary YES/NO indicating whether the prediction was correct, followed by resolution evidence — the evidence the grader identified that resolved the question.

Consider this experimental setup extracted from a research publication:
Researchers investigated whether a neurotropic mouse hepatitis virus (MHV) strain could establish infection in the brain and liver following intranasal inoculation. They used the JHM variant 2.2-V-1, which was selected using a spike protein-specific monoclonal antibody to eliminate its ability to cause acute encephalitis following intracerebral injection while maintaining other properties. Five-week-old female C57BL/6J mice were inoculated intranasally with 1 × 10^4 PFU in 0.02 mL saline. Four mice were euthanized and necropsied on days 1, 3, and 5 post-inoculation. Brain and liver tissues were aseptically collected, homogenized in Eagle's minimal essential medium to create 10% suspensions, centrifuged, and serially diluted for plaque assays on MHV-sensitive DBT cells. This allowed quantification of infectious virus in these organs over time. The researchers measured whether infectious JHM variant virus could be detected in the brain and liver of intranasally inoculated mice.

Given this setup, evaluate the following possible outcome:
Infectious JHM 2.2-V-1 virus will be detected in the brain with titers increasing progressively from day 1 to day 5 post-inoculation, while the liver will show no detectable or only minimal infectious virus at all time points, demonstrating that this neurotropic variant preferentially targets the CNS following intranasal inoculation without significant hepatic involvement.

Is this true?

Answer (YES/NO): NO